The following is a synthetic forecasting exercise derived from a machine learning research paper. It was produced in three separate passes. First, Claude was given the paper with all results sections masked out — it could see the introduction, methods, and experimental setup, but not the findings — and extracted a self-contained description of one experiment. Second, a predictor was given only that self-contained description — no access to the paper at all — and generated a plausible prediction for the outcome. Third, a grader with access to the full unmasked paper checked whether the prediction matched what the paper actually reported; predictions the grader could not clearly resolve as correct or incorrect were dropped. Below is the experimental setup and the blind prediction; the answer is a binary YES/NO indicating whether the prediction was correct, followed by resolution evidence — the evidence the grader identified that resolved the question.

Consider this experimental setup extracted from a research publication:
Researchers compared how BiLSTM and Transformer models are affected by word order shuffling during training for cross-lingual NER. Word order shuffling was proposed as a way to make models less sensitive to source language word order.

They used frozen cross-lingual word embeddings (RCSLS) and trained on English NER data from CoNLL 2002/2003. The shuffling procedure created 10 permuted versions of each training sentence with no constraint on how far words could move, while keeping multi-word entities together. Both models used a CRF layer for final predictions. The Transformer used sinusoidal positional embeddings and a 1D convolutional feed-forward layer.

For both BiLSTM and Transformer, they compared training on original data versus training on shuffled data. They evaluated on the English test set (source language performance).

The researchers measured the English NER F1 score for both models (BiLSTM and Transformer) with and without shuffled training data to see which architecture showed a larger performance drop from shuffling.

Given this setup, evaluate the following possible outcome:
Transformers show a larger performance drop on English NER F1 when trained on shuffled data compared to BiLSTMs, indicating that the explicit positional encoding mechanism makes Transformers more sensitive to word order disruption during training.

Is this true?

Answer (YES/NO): YES